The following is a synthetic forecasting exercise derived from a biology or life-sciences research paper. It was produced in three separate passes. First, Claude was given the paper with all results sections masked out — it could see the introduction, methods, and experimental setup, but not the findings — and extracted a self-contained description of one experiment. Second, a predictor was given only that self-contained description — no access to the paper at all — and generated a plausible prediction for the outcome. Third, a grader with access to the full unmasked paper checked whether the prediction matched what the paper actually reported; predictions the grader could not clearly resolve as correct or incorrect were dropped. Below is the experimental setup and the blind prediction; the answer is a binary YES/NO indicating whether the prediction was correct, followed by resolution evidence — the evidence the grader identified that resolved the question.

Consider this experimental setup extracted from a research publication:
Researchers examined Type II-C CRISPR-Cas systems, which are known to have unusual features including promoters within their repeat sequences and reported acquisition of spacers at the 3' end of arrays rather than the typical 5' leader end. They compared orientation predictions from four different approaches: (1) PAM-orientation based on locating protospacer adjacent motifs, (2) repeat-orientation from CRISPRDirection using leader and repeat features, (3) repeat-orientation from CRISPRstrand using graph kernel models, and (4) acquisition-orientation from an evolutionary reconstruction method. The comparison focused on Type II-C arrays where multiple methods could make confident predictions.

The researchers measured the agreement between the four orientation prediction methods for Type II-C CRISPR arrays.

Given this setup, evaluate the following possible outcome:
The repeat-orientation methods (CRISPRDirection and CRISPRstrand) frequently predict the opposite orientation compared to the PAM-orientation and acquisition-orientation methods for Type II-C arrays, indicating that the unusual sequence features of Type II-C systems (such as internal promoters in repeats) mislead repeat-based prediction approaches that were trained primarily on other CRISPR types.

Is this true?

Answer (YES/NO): NO